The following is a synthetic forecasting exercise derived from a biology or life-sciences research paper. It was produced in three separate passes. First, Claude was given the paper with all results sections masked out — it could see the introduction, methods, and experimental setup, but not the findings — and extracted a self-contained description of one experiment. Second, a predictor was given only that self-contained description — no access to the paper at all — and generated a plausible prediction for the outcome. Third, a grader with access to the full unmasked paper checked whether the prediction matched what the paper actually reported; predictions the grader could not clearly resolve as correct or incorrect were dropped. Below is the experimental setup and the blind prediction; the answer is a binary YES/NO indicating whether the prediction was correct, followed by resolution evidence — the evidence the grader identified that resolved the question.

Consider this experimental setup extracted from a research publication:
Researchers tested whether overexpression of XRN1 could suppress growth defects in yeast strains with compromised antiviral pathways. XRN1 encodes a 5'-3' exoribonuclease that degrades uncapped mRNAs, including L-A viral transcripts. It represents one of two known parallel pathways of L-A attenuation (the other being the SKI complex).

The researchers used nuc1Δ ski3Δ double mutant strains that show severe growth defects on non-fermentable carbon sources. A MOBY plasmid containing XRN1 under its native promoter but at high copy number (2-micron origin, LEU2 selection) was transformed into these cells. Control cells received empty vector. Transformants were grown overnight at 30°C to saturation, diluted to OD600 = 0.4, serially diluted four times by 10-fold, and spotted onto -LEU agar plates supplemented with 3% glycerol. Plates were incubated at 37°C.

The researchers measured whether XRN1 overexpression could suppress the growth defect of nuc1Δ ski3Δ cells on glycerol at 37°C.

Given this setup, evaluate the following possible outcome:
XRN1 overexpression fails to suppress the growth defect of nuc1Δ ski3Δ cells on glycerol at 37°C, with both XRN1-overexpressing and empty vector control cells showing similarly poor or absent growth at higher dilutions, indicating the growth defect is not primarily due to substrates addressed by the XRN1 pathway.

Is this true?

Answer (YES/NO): NO